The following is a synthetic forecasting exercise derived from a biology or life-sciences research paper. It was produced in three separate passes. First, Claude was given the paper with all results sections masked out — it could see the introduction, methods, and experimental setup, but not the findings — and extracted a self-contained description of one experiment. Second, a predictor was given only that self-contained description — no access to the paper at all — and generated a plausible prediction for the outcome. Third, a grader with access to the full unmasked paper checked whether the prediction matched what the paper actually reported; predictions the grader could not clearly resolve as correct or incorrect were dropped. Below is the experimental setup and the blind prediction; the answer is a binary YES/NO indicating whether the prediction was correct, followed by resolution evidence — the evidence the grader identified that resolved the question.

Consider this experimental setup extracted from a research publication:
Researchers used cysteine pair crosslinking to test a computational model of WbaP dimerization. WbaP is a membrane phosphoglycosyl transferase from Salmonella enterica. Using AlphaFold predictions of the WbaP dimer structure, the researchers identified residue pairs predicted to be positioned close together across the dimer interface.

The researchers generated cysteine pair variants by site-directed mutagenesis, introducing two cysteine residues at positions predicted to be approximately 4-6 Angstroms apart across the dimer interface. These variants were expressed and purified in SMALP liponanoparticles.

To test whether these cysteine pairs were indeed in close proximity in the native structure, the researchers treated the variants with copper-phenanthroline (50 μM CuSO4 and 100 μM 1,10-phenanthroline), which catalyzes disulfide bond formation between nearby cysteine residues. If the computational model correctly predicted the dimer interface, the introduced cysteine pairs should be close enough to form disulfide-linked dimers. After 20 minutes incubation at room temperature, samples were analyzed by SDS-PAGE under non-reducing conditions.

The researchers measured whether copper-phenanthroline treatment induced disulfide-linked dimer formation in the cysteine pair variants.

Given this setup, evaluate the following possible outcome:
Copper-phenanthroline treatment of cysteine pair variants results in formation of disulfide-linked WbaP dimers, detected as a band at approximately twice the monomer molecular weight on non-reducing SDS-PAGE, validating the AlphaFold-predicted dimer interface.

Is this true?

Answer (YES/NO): YES